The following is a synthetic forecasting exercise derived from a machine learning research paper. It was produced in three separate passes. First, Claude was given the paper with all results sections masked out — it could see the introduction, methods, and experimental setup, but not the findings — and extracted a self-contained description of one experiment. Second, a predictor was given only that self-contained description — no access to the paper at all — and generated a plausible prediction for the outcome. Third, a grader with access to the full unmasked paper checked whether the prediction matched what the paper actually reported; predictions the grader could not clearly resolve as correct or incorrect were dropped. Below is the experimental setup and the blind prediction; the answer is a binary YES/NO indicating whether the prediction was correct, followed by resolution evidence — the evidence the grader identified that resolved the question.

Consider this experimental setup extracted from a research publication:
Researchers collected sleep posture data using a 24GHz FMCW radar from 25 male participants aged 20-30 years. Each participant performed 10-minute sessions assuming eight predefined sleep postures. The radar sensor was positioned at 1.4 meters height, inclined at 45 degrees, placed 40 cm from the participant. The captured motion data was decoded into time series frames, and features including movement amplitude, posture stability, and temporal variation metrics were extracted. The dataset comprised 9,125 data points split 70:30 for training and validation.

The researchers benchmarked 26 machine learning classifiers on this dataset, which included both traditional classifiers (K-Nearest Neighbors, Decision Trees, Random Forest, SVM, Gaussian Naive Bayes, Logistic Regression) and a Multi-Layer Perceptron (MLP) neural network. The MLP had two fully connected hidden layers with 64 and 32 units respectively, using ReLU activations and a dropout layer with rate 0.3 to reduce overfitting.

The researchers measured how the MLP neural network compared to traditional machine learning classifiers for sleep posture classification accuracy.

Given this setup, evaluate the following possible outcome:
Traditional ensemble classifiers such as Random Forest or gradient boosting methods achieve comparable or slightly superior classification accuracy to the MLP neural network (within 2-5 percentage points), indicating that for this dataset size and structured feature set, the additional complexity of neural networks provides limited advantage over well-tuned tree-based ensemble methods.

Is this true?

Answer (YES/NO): NO